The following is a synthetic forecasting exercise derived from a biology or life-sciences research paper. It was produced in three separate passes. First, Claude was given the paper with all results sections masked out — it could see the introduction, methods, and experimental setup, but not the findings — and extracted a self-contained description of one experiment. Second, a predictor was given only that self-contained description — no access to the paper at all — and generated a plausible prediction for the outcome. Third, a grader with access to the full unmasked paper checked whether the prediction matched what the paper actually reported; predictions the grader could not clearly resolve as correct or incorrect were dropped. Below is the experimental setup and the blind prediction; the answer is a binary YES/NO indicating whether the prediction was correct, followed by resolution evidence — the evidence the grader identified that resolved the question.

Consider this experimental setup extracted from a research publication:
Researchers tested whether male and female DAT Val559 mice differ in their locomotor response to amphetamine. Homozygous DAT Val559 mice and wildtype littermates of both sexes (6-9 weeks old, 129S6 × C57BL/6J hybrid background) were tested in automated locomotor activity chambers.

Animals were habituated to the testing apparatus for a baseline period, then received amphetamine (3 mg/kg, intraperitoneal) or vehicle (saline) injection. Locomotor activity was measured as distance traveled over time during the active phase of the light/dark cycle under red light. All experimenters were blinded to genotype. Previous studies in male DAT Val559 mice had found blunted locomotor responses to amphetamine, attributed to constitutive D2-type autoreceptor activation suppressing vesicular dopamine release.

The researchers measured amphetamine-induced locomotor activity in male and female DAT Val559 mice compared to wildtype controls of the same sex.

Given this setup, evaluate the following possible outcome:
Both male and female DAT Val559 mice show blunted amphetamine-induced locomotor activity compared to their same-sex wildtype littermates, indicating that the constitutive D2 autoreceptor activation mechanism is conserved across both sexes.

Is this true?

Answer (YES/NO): NO